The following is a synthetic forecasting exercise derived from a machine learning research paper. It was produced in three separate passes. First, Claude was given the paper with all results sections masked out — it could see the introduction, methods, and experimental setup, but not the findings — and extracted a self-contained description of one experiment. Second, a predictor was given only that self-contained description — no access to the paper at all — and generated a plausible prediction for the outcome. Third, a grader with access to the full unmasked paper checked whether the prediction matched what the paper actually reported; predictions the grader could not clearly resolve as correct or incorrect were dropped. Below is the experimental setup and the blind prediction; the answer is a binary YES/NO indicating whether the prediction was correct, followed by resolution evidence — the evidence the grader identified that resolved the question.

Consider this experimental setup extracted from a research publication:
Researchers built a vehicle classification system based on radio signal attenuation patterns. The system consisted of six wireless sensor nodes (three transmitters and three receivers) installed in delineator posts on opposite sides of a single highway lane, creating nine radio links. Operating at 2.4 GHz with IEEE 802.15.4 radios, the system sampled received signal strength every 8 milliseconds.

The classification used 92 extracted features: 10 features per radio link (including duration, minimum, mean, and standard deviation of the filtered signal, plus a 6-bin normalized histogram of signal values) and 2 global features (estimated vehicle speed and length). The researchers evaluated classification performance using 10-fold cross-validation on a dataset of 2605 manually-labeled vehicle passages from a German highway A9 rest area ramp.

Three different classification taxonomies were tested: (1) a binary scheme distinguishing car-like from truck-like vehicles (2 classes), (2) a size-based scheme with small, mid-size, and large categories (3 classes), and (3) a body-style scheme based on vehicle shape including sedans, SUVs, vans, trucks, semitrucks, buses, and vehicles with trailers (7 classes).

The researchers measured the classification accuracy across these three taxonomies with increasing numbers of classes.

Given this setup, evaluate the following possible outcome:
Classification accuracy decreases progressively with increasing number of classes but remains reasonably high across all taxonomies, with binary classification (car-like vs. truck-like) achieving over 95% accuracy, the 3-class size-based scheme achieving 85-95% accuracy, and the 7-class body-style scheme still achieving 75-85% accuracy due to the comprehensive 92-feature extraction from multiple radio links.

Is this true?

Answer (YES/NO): NO